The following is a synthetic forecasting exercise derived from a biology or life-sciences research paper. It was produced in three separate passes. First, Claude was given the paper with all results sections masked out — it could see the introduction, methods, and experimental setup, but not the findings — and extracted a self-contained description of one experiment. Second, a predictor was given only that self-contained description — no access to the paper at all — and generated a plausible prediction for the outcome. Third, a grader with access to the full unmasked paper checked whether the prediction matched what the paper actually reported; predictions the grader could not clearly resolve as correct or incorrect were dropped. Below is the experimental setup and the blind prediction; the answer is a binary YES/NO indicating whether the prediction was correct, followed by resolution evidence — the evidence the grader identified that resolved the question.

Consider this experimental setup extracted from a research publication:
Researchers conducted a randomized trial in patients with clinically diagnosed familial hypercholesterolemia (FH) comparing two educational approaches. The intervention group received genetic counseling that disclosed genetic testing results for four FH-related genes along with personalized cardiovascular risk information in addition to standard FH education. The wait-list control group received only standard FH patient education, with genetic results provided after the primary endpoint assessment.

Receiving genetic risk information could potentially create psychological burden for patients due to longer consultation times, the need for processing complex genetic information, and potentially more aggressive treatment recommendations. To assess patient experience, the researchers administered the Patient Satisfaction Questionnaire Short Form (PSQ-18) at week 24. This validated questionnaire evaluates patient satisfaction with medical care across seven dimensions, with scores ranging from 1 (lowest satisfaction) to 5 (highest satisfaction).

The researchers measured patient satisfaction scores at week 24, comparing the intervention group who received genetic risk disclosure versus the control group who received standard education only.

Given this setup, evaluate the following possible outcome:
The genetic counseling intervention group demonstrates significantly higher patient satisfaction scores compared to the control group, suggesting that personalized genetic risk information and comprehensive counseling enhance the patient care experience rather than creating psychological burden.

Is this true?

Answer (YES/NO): NO